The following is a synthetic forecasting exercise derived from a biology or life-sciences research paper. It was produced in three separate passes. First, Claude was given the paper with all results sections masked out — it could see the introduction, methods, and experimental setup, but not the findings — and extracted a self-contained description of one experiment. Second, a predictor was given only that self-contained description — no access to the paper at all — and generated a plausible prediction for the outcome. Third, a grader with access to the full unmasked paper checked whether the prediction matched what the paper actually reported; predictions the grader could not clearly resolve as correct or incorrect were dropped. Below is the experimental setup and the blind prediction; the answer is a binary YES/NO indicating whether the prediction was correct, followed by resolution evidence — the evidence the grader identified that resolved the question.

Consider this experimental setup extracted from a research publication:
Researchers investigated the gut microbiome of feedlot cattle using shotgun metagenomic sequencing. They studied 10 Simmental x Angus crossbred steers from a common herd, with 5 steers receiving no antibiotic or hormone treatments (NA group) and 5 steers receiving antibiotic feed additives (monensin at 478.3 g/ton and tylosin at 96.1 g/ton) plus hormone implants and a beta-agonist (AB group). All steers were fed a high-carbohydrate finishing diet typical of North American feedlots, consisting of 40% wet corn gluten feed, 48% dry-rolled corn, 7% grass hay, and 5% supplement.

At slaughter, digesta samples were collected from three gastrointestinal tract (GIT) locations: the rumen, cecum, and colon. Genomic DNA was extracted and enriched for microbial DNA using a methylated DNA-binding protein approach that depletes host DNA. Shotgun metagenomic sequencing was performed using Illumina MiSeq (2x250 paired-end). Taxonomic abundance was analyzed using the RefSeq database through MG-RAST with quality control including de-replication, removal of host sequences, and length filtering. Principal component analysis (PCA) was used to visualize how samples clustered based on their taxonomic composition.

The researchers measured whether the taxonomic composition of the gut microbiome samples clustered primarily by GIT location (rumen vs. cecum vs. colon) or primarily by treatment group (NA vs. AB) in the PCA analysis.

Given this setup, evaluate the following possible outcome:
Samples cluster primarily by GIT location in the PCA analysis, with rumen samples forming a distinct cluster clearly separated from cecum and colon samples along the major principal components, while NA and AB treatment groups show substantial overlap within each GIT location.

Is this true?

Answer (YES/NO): YES